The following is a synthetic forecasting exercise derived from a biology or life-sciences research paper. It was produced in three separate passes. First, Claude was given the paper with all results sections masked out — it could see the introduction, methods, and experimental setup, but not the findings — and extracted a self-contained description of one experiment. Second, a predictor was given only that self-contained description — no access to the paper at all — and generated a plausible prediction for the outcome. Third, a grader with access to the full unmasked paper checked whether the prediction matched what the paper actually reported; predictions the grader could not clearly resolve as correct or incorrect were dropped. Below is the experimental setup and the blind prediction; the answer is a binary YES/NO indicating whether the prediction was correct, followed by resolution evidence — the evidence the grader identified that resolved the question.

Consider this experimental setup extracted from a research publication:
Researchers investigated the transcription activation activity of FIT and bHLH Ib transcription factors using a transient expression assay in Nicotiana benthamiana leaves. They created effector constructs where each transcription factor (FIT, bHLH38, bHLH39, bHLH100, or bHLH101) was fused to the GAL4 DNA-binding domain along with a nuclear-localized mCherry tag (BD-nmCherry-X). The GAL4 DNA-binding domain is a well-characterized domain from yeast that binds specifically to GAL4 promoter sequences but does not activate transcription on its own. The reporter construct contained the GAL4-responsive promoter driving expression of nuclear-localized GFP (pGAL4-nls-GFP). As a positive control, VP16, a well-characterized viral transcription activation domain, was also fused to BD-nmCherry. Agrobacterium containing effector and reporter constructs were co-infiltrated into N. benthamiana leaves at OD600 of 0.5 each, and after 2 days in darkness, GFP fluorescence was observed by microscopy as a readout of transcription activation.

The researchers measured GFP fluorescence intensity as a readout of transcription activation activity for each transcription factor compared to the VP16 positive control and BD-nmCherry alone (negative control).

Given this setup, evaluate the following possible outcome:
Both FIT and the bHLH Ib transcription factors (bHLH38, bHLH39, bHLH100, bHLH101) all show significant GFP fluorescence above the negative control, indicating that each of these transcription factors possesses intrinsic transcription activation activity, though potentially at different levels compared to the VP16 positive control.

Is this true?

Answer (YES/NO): NO